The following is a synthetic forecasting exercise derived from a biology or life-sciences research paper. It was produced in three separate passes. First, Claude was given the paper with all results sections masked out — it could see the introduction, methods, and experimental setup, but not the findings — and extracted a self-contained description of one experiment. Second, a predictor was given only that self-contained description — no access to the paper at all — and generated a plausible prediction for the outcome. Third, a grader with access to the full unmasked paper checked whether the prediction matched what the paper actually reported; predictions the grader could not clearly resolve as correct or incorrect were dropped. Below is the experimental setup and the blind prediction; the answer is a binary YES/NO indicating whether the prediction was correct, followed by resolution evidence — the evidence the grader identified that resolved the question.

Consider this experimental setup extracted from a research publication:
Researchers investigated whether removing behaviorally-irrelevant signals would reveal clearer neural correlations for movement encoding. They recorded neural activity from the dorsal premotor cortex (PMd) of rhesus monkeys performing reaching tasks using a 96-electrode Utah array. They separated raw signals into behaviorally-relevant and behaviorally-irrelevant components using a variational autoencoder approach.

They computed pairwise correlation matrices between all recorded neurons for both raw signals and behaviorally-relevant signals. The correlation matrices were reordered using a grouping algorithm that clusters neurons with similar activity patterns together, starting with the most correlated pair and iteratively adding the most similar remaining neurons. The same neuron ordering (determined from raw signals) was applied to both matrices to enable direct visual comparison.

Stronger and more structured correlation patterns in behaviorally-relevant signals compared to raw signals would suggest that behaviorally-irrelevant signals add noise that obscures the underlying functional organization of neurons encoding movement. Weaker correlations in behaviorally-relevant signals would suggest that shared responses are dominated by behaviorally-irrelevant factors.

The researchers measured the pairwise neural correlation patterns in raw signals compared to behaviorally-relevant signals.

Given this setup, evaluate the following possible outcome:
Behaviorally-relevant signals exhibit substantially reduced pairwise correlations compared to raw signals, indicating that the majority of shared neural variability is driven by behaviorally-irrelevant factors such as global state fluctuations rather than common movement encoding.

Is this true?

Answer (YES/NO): NO